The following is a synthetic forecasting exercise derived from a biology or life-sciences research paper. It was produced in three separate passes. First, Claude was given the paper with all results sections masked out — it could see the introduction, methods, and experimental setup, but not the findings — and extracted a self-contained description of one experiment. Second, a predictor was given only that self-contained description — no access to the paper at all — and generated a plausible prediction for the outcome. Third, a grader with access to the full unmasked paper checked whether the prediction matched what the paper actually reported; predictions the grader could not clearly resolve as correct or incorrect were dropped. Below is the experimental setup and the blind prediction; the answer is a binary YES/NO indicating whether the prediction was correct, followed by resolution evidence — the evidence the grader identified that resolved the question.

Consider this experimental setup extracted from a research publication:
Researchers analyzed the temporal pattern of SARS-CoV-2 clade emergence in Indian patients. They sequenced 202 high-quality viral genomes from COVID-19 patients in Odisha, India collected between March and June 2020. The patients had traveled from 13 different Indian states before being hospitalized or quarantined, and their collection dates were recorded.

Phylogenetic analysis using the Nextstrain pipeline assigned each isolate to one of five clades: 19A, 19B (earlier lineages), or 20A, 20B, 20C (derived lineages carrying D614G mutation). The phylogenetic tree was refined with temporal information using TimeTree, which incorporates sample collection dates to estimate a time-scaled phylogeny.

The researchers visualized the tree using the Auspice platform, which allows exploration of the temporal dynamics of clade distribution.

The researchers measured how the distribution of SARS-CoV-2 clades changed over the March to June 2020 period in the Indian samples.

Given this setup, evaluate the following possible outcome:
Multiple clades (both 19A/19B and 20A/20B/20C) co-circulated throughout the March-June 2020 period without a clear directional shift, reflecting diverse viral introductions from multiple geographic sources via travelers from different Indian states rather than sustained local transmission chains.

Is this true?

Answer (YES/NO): NO